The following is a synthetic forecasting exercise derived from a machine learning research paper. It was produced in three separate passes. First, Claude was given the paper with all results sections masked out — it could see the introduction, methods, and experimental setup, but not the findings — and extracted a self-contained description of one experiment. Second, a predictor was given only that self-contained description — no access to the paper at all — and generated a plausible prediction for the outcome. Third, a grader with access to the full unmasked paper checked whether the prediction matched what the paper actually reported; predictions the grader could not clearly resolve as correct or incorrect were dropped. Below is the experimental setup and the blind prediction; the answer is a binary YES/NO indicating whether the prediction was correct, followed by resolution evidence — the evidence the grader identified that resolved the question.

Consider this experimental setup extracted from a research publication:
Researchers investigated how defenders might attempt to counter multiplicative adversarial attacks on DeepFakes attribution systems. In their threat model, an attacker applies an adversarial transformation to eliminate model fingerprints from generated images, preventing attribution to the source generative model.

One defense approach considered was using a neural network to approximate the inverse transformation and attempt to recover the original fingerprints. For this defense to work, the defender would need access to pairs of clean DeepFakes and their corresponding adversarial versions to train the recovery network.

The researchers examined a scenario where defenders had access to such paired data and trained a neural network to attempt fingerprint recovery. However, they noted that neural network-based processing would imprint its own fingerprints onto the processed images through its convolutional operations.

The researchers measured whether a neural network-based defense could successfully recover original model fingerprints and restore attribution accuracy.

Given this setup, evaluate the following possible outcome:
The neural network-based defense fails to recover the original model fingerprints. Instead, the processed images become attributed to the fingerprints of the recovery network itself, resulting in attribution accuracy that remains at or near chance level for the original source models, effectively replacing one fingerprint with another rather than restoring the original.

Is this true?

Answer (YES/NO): NO